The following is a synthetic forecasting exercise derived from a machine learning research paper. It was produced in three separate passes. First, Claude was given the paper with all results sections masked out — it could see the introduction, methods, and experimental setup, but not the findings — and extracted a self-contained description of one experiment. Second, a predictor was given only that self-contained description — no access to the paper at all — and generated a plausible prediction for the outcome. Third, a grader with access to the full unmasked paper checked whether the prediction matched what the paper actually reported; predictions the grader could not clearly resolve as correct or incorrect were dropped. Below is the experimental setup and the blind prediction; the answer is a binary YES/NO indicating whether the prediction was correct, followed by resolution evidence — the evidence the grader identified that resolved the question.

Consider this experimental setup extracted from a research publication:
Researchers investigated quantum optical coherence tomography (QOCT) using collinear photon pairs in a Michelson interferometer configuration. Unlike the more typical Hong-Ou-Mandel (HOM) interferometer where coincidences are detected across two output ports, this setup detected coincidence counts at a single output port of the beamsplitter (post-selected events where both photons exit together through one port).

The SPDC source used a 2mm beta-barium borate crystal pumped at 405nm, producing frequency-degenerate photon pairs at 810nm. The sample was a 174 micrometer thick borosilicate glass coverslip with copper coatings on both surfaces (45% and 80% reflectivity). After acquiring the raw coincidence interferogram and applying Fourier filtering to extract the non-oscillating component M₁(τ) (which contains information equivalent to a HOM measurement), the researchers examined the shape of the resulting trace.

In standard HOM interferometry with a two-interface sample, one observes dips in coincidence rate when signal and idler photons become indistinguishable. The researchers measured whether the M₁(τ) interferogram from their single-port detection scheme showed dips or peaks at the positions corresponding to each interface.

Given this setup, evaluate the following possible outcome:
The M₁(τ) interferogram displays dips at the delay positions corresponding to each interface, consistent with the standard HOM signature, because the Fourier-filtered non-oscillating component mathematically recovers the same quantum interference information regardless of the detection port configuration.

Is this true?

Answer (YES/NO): NO